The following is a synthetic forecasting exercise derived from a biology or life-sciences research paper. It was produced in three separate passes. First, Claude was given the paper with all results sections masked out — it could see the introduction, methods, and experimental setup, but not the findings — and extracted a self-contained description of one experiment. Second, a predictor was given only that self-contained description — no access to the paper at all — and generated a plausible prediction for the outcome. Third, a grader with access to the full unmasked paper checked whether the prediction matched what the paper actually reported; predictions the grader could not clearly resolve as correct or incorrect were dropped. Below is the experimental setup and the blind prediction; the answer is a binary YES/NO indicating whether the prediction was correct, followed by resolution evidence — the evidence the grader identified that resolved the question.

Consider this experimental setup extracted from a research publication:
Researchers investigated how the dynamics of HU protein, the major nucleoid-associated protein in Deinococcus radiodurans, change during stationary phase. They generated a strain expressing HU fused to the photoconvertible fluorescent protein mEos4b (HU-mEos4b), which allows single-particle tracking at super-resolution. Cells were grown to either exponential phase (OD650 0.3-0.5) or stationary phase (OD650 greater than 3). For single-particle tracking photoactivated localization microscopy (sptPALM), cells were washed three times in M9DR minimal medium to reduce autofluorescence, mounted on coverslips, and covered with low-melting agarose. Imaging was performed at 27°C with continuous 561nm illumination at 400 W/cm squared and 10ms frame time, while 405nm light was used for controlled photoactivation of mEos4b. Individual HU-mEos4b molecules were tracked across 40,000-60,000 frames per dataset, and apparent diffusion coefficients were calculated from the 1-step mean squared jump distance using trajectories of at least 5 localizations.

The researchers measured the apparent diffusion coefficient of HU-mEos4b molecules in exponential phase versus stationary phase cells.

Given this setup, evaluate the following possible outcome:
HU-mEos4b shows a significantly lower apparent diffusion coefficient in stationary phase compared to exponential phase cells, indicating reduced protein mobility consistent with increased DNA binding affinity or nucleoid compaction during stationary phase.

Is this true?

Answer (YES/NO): YES